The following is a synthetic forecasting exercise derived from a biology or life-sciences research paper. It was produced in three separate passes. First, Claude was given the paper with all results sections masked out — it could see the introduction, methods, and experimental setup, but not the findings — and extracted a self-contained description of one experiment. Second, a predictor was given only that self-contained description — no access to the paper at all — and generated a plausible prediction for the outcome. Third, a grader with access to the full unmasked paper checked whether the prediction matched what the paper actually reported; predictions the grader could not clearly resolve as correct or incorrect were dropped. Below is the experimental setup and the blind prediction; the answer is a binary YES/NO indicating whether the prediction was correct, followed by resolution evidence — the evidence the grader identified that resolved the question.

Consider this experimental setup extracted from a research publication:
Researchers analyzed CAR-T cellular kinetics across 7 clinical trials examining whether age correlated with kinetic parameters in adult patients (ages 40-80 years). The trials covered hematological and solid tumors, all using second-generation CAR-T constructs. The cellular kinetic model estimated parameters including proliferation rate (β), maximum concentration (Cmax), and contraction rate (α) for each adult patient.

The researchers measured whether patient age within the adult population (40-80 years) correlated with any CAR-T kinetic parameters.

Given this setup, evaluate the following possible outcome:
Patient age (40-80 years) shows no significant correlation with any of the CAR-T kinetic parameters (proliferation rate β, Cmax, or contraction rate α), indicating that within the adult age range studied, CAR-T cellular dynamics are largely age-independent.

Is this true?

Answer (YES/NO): YES